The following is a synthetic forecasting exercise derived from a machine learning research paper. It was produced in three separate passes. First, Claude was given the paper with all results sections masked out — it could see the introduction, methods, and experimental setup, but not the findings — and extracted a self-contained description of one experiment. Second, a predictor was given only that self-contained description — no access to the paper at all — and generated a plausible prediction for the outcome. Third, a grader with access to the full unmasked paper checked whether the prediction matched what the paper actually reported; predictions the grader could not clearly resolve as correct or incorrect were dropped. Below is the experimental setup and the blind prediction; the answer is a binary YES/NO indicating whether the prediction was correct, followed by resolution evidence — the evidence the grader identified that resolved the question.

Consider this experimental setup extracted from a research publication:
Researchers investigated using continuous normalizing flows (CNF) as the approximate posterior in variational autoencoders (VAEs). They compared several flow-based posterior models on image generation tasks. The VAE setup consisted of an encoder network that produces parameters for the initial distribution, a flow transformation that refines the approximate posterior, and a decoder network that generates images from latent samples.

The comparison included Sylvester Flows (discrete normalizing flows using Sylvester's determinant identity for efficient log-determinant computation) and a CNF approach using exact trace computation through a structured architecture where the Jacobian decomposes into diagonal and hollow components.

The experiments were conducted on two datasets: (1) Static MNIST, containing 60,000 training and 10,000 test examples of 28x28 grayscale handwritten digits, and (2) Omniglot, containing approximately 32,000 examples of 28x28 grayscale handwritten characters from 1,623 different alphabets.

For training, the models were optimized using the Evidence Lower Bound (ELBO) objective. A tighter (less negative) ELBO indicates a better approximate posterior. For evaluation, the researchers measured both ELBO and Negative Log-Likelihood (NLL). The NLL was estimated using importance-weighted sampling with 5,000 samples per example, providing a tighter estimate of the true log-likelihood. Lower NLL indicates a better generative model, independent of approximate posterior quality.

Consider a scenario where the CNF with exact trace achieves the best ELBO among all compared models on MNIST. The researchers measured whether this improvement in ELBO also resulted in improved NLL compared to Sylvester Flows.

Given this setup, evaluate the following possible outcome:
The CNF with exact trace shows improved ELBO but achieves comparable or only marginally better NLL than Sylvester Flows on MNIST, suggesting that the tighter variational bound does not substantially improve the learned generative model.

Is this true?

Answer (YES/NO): YES